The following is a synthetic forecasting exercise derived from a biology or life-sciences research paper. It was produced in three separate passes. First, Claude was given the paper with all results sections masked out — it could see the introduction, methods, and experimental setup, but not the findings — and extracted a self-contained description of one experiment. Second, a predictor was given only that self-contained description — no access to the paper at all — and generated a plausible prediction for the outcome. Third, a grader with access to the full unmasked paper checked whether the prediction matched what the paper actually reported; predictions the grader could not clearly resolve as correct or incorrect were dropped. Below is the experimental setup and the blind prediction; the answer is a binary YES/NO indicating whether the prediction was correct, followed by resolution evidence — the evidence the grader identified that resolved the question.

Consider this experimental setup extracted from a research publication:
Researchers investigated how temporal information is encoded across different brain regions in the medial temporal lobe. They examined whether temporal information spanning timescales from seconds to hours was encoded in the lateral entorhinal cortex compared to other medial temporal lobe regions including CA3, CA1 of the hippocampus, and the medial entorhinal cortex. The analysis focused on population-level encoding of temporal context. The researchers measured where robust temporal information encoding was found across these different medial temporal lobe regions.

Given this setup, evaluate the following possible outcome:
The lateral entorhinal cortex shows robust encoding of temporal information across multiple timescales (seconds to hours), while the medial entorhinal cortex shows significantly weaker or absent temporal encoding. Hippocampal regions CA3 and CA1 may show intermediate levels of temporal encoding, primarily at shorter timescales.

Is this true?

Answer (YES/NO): NO